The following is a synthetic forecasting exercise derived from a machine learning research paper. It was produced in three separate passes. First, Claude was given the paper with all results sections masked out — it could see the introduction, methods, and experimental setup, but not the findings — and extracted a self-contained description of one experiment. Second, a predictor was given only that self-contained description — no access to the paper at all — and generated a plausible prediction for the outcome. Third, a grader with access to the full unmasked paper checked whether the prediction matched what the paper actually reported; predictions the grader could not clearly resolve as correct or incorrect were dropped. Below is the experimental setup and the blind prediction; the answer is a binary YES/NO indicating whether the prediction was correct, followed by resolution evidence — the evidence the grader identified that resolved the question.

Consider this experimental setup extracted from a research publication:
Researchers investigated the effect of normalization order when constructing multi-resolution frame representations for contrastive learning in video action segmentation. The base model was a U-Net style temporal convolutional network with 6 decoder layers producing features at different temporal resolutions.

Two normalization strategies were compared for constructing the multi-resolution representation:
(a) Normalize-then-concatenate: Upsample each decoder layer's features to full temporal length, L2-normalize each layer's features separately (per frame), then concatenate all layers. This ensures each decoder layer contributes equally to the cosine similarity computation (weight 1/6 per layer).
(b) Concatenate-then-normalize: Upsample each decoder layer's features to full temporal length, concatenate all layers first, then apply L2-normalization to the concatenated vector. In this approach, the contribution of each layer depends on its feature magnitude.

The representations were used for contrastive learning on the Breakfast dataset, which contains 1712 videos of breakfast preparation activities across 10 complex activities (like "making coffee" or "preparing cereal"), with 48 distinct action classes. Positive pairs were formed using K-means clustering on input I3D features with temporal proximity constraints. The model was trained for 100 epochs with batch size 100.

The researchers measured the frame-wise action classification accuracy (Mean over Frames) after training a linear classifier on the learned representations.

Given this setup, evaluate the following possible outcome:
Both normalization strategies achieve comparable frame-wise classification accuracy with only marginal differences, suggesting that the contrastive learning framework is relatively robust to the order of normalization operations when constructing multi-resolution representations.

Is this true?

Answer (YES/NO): NO